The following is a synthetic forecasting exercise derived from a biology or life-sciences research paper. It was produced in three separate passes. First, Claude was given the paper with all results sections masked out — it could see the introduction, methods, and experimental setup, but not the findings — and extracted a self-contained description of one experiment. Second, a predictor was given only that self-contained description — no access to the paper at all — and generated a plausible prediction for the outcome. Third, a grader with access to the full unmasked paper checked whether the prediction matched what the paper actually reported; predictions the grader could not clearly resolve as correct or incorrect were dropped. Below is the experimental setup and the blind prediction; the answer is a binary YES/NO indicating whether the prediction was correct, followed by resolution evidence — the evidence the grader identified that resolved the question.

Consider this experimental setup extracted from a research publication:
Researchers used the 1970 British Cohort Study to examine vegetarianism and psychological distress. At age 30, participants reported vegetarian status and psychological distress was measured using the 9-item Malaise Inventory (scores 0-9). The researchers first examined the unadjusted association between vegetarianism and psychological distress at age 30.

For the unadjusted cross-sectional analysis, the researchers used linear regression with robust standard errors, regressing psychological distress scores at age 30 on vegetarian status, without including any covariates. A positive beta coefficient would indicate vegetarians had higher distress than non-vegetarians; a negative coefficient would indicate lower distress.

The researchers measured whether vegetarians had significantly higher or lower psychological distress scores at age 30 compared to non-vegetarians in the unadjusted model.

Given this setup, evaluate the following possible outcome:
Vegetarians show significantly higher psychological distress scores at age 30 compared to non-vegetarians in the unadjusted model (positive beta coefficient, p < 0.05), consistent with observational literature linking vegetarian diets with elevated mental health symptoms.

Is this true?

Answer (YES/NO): YES